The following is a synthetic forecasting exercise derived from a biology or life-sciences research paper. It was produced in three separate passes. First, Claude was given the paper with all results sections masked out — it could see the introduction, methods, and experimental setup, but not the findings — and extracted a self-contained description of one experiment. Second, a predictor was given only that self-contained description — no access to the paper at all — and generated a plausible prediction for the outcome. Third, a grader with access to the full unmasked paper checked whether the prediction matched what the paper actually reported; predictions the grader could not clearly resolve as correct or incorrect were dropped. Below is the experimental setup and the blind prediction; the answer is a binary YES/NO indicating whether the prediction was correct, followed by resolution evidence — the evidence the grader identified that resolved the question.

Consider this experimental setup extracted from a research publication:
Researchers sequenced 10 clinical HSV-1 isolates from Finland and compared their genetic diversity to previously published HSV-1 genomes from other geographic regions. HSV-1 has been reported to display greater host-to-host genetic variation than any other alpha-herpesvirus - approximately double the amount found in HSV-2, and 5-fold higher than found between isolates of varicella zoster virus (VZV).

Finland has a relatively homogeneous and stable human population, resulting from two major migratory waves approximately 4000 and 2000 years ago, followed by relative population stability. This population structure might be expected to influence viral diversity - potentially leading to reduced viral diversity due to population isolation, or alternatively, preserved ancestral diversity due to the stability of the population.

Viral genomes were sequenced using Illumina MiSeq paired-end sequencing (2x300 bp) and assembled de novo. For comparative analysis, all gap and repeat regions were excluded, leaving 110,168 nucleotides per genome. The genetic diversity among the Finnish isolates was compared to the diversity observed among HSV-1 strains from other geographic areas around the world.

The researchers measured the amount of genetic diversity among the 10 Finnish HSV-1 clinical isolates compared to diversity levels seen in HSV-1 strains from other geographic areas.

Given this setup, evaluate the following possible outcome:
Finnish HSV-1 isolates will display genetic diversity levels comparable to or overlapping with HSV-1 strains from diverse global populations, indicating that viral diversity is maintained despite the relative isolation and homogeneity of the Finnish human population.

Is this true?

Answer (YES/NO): YES